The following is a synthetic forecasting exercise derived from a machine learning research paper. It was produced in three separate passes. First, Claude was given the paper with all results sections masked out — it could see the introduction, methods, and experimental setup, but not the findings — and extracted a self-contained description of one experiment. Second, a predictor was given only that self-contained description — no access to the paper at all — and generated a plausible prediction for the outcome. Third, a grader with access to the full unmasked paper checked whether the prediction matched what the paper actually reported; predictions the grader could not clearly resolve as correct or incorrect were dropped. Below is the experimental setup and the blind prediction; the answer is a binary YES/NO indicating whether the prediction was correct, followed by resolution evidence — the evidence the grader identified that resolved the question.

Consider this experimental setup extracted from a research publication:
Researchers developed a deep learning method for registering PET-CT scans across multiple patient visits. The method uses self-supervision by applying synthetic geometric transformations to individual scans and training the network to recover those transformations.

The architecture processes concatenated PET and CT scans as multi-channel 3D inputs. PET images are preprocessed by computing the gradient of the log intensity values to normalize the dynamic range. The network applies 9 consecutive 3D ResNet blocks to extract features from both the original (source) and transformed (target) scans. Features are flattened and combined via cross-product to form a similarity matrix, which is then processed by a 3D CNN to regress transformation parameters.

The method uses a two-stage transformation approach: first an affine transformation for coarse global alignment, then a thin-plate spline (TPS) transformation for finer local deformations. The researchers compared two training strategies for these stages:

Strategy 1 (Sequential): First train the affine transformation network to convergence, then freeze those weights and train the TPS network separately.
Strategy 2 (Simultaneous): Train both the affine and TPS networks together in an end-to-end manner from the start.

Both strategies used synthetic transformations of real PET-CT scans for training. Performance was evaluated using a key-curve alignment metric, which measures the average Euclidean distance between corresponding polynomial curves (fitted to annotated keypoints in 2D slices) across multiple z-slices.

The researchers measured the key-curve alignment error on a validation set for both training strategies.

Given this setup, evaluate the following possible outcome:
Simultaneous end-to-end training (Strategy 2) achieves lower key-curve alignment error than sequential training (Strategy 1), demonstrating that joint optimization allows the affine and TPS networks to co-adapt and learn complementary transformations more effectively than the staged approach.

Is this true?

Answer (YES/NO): NO